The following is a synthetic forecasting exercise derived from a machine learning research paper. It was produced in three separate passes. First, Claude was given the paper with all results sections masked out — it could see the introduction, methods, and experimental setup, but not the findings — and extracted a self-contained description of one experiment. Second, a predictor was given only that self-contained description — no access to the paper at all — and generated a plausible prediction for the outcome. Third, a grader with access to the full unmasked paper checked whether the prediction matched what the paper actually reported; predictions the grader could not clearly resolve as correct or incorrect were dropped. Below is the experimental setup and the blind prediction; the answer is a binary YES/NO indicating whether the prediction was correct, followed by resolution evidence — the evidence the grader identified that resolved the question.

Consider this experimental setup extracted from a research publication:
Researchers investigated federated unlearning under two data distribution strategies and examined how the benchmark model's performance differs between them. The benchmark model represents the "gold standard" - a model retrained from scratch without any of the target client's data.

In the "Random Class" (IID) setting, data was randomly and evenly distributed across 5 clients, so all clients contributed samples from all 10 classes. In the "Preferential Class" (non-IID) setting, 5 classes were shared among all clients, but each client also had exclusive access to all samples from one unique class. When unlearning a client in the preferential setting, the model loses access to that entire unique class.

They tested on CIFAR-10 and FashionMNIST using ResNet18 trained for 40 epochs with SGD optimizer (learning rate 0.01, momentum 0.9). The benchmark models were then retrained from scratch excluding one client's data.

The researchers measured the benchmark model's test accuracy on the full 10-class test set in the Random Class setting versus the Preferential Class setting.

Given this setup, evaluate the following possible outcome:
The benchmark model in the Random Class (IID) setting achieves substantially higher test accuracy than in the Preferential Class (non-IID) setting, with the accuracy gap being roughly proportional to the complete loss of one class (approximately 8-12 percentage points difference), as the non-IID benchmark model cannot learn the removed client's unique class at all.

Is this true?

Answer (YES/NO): NO